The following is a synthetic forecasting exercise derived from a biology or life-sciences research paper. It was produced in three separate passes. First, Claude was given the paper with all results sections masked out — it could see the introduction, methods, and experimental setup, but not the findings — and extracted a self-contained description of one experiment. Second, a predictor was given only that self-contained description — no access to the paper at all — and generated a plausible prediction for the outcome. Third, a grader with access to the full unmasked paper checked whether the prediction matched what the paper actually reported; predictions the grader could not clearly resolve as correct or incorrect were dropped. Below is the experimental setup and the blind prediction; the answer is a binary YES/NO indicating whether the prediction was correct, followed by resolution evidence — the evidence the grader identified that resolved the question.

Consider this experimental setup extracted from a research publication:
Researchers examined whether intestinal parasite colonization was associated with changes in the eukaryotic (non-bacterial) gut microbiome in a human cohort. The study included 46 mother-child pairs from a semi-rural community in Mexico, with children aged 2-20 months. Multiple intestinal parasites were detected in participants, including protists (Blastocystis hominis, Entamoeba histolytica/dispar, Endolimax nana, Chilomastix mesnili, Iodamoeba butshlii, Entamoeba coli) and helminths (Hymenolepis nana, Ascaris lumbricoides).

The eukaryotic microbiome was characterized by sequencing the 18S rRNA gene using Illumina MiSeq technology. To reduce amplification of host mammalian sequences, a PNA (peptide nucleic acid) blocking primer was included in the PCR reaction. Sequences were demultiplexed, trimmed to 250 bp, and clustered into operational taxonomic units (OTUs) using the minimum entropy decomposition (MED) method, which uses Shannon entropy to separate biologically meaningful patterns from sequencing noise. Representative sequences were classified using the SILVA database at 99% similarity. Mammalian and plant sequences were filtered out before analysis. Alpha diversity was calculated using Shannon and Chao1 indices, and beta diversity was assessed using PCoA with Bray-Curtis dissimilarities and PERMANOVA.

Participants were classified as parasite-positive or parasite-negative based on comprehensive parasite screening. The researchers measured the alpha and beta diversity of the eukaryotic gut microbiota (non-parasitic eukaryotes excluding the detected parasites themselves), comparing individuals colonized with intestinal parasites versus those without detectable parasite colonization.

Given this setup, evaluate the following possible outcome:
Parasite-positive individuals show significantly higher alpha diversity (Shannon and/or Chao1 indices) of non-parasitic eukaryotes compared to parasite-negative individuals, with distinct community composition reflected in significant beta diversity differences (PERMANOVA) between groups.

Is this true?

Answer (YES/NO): NO